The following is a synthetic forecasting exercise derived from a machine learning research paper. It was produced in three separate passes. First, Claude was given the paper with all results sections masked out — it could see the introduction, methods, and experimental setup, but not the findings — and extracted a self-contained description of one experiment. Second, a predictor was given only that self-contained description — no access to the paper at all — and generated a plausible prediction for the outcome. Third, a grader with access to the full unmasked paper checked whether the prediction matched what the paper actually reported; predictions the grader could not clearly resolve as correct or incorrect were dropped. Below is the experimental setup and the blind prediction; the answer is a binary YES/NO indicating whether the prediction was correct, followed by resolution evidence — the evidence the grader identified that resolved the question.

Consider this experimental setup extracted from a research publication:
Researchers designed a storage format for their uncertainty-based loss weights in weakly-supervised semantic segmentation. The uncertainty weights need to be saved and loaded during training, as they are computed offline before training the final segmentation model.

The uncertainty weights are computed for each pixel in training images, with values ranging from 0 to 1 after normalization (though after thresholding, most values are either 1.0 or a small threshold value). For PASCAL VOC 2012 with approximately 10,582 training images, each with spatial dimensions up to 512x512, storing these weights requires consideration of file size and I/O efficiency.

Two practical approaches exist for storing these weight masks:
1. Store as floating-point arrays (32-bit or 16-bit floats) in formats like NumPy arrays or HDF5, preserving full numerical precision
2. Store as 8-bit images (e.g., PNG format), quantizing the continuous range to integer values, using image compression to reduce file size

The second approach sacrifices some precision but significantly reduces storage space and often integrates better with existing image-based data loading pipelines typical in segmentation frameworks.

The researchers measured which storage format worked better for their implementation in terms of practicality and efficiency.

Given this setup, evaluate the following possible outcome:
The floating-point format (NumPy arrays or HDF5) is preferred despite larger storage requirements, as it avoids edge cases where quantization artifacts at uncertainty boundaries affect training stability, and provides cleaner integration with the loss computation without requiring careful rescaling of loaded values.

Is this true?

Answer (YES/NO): NO